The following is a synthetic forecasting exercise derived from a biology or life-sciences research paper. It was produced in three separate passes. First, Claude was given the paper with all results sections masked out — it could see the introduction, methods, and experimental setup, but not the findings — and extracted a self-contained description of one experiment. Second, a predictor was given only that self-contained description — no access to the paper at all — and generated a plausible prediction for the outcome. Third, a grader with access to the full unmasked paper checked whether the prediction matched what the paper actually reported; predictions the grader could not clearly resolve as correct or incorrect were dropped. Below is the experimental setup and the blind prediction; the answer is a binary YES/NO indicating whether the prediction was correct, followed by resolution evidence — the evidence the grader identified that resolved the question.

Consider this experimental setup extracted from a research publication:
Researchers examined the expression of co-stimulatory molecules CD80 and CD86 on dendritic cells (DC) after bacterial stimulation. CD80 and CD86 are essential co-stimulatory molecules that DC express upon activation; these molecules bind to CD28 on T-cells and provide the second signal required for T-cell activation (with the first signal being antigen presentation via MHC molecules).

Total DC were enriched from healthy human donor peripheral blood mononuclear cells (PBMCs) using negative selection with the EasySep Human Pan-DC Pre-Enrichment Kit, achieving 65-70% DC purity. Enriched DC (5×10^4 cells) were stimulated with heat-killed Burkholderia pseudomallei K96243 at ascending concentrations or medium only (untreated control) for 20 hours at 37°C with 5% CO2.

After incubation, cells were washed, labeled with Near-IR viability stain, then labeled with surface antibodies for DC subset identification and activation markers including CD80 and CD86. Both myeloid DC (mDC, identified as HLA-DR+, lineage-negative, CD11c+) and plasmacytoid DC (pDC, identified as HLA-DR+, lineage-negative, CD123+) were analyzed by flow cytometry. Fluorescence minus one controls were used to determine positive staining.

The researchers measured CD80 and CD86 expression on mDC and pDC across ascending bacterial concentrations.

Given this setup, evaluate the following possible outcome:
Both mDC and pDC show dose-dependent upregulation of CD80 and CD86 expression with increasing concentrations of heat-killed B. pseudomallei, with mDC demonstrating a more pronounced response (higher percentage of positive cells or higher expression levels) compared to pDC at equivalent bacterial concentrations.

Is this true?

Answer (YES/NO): NO